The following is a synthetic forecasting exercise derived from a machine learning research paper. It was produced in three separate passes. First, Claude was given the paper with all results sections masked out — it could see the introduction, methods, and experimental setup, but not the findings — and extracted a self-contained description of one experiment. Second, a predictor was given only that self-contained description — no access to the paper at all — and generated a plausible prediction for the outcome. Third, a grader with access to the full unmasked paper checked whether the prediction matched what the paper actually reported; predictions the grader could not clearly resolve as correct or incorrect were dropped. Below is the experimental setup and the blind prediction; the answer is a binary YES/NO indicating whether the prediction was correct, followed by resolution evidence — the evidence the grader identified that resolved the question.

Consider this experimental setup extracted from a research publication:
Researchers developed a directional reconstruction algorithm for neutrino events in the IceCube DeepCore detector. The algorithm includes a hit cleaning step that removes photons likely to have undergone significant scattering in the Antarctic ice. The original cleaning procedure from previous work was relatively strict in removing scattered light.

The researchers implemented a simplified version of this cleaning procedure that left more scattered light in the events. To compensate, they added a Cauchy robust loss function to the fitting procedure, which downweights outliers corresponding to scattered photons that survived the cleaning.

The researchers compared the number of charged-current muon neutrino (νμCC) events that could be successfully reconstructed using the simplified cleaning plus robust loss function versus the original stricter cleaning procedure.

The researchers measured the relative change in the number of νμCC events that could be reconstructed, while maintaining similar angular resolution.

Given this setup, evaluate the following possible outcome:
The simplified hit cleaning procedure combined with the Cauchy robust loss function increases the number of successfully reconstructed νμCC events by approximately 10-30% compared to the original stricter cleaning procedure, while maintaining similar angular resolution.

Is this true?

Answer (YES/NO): YES